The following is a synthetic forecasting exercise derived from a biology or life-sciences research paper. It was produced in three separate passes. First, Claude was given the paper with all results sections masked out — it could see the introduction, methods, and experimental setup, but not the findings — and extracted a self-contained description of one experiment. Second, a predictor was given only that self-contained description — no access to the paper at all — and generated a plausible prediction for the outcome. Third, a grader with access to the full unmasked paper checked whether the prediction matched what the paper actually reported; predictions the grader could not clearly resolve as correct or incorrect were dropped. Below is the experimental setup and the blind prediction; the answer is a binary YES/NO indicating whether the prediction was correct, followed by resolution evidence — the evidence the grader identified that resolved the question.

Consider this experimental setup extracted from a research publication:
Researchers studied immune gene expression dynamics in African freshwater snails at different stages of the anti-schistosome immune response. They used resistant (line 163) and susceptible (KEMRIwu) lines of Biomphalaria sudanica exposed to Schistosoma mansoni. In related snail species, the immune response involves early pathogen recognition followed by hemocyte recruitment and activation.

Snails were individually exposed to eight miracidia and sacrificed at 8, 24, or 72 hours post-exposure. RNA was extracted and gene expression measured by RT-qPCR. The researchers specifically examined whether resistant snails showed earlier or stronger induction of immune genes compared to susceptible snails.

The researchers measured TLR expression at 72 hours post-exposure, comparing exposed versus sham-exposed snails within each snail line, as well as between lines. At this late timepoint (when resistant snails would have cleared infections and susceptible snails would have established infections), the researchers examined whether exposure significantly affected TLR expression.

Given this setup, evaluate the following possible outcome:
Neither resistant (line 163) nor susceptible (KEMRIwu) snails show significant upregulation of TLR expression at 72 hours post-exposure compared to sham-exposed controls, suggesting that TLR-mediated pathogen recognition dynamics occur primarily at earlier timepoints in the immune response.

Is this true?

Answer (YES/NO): YES